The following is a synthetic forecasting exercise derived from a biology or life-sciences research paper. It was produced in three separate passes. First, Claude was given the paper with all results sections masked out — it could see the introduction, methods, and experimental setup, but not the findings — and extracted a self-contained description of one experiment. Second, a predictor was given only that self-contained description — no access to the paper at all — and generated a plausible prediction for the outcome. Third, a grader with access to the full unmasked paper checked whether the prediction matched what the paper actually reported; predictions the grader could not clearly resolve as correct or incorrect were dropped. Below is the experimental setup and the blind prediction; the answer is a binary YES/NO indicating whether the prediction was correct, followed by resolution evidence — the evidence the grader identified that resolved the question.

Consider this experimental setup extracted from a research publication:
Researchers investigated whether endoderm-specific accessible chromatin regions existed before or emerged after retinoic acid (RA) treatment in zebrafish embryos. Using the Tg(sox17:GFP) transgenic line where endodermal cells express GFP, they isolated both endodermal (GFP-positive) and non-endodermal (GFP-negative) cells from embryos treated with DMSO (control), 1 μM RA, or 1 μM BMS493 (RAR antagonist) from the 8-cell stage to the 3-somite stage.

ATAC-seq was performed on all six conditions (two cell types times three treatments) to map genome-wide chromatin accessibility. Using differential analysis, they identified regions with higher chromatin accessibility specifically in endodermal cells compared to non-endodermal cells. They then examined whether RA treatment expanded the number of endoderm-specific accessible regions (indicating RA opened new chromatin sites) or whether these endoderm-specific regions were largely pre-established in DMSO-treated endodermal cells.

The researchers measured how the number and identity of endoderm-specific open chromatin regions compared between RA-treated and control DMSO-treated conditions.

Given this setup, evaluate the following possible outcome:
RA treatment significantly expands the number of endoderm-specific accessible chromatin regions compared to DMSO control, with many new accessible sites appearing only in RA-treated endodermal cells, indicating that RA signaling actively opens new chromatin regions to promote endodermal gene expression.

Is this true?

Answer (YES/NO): NO